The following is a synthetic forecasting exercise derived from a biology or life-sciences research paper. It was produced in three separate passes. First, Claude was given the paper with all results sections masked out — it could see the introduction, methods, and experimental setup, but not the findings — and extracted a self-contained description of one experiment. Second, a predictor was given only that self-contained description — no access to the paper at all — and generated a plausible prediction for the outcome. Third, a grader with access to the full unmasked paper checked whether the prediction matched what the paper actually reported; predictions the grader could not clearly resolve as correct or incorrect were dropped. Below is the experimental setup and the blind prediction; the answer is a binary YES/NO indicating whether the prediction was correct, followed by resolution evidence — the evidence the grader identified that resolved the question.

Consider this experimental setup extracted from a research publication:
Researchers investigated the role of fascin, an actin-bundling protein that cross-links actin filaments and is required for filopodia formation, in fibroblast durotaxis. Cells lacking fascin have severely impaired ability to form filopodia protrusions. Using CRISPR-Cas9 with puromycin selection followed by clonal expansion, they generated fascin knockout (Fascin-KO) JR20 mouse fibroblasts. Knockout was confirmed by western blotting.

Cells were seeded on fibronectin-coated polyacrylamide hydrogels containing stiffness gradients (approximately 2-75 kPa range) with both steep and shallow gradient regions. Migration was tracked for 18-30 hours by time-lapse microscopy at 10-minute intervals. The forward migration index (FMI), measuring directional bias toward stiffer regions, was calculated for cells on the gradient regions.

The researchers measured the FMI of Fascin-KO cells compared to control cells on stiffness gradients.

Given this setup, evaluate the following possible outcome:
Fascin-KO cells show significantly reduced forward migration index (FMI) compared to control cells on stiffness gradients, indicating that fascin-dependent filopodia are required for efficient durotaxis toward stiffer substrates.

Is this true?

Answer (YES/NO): NO